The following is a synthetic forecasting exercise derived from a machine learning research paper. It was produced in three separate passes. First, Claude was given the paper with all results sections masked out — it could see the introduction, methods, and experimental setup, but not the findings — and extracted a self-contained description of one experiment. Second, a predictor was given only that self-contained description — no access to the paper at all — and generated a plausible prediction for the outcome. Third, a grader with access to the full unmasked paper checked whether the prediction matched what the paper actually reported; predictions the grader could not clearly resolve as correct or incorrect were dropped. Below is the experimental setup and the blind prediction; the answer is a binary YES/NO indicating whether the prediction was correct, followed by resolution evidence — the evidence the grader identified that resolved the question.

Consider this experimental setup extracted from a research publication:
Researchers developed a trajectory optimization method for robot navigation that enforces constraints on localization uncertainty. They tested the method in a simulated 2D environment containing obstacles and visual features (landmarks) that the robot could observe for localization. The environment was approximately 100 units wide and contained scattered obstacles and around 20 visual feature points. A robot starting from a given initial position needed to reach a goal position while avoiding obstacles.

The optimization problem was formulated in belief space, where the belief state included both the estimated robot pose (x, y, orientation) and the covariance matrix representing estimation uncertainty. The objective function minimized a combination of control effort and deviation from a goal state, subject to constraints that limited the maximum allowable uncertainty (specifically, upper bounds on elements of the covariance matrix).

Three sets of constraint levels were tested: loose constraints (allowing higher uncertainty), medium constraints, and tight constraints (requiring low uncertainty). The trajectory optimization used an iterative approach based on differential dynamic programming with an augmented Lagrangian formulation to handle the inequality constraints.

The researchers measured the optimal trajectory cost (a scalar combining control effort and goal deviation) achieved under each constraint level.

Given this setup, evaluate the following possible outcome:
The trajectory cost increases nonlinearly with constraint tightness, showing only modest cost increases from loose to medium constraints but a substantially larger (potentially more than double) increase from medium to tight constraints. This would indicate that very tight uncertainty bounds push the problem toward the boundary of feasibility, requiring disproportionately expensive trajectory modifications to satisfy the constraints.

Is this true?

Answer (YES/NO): YES